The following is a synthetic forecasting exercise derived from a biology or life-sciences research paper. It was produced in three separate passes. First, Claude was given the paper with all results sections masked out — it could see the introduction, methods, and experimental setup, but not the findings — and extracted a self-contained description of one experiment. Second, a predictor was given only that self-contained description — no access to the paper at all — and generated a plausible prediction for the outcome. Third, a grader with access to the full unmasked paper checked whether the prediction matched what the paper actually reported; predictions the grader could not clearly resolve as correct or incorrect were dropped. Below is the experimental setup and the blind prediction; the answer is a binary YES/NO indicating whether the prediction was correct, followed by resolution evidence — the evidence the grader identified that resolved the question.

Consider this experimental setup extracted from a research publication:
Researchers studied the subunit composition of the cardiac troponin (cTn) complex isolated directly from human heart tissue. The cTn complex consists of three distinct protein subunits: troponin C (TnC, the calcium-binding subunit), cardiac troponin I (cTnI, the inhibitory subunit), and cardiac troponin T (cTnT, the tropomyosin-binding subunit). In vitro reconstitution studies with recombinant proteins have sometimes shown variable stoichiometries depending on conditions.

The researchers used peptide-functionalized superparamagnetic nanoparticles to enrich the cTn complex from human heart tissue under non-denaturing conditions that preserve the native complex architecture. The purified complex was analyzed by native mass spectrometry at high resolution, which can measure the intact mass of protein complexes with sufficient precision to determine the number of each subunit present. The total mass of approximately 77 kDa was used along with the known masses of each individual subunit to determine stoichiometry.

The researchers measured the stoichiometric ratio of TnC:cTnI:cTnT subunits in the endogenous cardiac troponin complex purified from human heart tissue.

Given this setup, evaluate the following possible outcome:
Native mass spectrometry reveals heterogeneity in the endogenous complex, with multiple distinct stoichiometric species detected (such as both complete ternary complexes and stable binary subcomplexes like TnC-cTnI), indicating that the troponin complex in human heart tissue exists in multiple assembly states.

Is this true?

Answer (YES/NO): NO